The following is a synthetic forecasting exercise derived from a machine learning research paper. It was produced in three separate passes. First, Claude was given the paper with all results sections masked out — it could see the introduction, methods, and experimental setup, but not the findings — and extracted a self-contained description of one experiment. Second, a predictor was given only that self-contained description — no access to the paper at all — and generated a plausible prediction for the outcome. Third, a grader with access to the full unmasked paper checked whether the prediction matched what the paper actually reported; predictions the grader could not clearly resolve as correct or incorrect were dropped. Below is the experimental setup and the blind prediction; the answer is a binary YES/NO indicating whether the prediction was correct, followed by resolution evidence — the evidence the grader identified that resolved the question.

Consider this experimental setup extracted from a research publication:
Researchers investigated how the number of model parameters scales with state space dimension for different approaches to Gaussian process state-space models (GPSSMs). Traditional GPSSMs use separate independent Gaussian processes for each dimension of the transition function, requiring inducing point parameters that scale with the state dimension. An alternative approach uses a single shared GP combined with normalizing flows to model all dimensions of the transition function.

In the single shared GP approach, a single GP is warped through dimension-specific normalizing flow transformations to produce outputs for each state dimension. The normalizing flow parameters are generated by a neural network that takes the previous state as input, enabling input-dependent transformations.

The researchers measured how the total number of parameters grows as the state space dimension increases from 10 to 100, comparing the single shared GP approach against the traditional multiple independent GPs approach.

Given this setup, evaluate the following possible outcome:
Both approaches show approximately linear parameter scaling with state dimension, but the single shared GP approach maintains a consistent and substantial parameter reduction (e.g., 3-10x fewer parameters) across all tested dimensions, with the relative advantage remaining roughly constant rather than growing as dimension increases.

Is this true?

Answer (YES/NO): NO